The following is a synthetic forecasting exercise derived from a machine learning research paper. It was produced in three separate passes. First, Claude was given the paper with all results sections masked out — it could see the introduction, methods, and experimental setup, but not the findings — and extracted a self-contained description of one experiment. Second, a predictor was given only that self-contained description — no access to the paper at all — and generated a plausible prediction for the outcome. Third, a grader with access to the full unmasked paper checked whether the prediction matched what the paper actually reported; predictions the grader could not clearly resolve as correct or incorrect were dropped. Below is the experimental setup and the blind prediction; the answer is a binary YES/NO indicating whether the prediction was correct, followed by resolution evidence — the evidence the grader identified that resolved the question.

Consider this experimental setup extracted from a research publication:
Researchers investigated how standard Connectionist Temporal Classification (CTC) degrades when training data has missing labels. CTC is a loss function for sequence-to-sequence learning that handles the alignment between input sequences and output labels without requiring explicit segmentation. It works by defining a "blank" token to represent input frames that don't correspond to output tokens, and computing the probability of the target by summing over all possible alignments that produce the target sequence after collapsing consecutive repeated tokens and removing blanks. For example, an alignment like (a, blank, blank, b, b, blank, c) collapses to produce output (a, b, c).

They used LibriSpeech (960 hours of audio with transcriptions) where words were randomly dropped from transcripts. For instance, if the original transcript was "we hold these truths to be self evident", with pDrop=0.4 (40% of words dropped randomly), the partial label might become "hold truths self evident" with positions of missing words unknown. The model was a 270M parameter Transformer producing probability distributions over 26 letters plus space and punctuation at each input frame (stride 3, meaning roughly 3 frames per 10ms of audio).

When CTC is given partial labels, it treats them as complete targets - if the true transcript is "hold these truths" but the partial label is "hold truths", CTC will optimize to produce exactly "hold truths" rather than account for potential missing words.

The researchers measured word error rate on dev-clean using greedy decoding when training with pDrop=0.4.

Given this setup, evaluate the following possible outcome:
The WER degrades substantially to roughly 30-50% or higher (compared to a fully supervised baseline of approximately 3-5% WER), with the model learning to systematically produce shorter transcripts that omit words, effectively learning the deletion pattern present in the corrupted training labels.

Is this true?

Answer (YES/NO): YES